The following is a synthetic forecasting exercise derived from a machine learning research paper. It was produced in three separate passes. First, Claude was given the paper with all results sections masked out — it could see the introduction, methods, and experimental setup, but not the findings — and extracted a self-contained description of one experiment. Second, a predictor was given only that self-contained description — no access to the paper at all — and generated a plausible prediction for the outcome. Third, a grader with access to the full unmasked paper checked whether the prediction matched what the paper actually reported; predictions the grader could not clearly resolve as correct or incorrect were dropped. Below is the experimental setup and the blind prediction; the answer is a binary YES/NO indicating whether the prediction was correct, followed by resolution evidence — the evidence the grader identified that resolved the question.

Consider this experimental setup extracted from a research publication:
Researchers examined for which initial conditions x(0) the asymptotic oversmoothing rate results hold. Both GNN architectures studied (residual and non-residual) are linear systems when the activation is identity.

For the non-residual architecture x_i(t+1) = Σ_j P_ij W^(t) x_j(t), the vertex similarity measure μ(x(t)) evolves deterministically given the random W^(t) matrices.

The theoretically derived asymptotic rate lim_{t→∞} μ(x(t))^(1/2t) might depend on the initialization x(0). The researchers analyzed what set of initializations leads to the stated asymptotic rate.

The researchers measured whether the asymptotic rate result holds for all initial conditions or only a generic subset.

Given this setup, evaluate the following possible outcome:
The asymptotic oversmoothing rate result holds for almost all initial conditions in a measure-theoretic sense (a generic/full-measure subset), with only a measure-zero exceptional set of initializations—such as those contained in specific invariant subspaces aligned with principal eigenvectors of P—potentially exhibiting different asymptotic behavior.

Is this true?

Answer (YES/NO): YES